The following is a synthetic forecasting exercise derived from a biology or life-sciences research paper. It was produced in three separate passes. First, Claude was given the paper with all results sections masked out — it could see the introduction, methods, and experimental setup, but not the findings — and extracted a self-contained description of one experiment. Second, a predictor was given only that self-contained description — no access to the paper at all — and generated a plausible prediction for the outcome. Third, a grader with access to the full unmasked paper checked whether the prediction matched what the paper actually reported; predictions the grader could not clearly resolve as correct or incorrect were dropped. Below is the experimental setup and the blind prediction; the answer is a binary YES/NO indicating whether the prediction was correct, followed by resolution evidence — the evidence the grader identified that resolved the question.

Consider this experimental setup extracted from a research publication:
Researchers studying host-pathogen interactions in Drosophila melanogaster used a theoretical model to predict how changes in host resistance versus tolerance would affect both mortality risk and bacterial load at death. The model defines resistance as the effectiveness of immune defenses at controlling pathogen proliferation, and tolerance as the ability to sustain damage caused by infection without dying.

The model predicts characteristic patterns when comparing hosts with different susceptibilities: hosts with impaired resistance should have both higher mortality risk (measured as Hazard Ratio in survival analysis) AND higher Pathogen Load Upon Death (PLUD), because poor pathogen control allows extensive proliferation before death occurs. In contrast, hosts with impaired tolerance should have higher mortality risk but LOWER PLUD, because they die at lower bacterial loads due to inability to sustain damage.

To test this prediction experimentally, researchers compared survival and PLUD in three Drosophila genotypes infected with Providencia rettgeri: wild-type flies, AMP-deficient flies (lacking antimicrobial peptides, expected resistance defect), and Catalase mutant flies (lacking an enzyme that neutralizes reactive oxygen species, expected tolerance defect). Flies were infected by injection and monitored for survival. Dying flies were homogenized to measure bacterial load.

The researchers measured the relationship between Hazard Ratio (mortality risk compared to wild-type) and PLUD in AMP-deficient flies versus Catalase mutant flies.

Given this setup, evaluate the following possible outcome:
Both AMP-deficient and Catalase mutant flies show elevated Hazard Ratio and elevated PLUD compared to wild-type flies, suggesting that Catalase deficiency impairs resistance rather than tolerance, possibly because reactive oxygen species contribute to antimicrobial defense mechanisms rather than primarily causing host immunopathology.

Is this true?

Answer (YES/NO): NO